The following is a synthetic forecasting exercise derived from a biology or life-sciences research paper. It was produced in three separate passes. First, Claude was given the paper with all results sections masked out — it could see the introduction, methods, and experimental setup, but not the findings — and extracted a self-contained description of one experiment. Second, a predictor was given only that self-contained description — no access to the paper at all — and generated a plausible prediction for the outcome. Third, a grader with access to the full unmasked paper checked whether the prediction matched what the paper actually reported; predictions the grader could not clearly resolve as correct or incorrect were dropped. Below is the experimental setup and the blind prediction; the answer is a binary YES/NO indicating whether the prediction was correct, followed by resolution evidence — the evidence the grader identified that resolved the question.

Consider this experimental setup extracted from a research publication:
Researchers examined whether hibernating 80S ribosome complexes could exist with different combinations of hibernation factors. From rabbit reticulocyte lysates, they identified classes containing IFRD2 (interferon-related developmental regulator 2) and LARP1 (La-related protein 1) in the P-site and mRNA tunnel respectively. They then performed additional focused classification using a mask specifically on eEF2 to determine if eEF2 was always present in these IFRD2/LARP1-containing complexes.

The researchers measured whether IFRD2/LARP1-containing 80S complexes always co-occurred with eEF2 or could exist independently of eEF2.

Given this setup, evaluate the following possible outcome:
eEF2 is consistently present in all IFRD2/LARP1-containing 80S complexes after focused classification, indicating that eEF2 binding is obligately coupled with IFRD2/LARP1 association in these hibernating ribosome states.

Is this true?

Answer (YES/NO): NO